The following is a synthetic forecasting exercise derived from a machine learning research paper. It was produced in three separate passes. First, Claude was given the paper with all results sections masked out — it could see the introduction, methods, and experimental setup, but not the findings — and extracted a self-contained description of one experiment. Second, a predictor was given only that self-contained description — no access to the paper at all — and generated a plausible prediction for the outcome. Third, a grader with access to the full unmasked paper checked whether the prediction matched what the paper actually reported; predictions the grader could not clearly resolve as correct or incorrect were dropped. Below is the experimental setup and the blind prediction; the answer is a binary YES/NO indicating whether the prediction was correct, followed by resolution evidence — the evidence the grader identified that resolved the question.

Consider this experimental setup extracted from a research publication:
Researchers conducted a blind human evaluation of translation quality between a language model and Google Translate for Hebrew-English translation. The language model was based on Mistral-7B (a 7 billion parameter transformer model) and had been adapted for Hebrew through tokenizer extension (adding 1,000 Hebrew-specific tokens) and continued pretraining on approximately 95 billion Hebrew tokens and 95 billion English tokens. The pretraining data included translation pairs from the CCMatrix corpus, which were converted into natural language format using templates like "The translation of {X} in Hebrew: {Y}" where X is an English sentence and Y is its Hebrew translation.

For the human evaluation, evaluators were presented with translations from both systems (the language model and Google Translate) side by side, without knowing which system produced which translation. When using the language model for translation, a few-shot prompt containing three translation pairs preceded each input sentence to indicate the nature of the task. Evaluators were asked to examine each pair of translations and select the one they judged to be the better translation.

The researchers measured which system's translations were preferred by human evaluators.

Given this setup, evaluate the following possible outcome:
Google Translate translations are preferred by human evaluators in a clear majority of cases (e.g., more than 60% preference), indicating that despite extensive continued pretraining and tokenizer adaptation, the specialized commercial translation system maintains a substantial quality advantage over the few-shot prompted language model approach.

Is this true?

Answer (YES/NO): NO